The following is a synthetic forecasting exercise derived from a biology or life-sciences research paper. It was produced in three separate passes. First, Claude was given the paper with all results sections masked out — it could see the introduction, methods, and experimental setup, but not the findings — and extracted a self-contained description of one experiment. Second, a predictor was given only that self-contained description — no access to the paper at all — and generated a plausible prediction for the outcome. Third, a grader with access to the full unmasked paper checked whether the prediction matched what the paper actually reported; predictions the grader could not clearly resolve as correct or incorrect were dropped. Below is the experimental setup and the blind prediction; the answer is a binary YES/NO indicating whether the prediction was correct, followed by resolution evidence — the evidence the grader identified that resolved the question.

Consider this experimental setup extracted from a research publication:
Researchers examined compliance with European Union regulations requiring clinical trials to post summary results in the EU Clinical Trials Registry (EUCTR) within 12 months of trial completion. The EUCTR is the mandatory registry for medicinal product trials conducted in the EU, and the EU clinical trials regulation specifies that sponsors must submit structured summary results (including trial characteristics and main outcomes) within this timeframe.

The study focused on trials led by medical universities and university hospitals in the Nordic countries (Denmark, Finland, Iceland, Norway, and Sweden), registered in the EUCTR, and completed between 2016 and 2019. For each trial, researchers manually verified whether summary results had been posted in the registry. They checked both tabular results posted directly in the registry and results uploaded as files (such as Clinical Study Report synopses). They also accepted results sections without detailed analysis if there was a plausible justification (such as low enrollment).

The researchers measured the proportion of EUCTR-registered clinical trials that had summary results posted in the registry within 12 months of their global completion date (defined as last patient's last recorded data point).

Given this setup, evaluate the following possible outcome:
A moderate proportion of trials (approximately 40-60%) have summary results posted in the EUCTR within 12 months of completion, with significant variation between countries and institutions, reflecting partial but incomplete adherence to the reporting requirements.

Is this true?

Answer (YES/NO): NO